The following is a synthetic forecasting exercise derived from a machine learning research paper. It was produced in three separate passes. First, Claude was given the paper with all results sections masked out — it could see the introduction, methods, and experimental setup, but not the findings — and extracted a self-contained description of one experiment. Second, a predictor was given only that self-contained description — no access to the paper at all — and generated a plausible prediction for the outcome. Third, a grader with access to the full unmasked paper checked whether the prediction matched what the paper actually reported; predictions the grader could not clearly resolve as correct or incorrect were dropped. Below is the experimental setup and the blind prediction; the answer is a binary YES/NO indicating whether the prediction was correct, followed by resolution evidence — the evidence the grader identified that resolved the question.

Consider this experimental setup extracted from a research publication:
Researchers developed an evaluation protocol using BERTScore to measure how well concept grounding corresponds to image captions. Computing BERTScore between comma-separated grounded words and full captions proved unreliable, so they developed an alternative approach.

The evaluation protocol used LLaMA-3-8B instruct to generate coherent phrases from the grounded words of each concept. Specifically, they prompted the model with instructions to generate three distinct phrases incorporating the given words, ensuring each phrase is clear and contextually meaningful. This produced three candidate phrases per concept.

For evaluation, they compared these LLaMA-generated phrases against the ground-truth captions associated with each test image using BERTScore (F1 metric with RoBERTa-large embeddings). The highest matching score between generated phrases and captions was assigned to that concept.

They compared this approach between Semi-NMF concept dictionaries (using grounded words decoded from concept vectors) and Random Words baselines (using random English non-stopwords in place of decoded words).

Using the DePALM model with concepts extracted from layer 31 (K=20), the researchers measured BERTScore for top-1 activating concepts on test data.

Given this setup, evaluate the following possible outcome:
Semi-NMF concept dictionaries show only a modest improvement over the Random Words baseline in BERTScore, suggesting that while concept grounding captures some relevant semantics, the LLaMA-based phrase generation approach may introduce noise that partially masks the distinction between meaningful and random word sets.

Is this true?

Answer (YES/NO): NO